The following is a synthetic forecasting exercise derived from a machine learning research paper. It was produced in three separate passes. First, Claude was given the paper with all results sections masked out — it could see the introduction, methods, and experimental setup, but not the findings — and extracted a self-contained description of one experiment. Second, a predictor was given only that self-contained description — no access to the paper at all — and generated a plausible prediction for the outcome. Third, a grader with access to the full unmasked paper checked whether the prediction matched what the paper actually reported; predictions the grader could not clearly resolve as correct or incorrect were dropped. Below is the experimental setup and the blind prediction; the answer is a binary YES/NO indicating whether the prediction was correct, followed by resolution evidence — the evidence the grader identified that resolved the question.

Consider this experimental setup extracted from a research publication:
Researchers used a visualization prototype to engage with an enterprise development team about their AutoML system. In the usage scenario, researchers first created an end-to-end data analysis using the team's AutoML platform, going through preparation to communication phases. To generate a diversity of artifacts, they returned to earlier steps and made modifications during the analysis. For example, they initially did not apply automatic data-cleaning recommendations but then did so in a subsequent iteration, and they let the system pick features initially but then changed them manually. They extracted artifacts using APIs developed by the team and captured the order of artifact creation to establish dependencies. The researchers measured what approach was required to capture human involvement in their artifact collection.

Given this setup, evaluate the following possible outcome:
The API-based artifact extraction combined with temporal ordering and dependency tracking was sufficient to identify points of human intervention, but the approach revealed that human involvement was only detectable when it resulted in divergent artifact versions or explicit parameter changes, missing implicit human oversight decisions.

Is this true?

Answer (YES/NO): NO